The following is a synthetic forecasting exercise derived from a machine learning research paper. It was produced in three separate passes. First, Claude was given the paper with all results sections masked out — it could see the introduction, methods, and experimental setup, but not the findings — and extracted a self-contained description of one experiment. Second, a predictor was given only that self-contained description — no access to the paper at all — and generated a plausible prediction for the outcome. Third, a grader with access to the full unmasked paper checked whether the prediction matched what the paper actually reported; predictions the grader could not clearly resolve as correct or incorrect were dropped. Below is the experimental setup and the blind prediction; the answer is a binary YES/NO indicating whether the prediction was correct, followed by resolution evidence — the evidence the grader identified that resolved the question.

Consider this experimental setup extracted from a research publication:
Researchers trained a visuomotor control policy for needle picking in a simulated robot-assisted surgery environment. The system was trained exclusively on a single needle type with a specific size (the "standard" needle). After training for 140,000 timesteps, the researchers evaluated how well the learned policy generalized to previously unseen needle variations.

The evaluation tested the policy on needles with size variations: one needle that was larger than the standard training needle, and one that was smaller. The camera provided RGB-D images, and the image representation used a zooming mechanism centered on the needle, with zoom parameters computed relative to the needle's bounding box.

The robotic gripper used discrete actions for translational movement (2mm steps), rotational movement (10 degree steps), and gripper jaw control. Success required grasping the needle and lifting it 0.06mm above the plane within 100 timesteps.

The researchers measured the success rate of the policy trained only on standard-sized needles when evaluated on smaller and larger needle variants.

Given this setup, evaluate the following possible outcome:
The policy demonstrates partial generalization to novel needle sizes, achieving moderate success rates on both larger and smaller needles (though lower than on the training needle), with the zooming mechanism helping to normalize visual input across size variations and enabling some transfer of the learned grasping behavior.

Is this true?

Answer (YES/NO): NO